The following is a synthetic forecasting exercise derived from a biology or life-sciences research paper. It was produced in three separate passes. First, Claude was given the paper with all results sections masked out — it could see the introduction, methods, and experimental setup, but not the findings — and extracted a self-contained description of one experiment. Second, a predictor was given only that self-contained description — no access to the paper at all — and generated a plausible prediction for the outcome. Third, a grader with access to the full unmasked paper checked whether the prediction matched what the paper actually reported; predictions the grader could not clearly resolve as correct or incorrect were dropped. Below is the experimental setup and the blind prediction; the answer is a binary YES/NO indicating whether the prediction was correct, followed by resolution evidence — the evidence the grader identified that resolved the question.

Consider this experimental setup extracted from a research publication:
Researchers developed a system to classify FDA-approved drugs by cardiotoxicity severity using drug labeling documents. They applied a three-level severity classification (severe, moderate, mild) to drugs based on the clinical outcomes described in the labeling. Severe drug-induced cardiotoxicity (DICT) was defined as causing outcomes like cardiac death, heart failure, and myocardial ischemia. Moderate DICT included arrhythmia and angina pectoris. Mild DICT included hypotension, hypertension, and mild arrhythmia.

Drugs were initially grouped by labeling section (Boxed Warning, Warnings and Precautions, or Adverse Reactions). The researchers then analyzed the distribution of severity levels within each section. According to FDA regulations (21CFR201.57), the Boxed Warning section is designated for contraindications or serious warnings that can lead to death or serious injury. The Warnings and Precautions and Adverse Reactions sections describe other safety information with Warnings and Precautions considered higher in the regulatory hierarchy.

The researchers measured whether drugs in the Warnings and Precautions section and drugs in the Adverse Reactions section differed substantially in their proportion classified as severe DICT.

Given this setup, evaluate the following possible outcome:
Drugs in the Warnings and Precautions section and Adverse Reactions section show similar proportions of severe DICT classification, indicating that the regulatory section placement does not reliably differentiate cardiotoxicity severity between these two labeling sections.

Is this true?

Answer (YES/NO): YES